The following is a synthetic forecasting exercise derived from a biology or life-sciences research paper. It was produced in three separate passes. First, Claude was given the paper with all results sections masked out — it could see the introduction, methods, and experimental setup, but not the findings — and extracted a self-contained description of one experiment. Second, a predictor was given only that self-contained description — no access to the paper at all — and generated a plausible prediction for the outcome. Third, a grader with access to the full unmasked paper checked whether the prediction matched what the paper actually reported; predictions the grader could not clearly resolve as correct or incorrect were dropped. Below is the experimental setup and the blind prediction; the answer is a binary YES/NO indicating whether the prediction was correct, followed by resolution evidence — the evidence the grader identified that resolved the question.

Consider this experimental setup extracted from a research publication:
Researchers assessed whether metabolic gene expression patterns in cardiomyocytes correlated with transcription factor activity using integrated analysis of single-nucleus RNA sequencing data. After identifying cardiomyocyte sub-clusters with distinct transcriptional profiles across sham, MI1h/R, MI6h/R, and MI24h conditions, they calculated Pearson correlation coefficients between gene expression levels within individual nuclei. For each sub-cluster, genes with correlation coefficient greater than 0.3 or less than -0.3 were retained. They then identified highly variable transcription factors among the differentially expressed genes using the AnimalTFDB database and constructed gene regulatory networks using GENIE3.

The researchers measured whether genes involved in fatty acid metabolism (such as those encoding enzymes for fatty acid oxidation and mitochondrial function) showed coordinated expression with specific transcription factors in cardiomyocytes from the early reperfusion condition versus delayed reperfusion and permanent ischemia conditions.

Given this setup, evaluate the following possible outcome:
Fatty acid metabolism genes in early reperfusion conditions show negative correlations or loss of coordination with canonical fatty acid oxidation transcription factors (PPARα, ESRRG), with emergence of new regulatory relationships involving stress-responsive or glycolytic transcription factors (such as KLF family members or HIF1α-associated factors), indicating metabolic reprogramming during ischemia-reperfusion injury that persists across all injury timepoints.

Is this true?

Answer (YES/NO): NO